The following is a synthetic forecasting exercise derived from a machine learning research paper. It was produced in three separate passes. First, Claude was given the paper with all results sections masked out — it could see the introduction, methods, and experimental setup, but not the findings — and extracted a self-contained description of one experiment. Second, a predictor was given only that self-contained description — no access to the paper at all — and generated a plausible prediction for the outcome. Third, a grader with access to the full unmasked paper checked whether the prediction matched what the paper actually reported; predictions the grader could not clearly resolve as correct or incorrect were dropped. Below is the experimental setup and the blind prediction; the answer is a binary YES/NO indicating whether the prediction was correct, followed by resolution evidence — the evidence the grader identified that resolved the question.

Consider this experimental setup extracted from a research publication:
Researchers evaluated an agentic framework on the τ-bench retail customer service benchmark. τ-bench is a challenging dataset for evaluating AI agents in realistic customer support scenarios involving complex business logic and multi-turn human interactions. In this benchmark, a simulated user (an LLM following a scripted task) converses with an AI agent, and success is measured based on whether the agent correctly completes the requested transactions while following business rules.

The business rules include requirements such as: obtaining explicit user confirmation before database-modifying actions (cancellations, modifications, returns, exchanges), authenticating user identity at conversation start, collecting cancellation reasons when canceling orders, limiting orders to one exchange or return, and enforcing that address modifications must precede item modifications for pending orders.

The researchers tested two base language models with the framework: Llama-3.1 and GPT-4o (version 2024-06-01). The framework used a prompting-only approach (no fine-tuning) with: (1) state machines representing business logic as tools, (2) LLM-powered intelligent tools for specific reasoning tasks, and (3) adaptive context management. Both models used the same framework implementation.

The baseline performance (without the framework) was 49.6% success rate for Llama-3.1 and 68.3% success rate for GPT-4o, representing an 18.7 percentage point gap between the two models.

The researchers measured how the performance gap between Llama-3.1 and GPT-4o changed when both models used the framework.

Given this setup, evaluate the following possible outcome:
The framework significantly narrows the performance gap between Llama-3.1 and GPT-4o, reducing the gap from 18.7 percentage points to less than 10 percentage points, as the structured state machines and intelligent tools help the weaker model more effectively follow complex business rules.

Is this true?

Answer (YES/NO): YES